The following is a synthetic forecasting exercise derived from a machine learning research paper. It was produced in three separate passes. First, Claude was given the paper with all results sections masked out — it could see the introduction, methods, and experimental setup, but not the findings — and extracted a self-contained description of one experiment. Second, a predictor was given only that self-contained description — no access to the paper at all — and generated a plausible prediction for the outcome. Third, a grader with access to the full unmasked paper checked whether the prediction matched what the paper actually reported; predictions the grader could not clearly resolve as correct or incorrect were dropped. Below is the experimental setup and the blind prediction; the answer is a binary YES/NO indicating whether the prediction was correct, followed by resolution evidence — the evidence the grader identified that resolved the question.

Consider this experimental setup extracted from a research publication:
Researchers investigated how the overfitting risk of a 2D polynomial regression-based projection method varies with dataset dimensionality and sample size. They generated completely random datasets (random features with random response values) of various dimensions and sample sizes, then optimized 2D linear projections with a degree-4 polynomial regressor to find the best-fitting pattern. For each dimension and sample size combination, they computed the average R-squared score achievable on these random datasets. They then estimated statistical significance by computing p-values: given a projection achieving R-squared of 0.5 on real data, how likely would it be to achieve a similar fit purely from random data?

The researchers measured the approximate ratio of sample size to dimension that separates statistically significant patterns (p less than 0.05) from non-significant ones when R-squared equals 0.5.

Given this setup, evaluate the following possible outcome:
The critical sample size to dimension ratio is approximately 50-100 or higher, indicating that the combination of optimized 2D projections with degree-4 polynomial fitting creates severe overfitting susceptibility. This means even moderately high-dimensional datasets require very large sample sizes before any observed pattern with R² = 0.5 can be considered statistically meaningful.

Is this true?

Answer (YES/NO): NO